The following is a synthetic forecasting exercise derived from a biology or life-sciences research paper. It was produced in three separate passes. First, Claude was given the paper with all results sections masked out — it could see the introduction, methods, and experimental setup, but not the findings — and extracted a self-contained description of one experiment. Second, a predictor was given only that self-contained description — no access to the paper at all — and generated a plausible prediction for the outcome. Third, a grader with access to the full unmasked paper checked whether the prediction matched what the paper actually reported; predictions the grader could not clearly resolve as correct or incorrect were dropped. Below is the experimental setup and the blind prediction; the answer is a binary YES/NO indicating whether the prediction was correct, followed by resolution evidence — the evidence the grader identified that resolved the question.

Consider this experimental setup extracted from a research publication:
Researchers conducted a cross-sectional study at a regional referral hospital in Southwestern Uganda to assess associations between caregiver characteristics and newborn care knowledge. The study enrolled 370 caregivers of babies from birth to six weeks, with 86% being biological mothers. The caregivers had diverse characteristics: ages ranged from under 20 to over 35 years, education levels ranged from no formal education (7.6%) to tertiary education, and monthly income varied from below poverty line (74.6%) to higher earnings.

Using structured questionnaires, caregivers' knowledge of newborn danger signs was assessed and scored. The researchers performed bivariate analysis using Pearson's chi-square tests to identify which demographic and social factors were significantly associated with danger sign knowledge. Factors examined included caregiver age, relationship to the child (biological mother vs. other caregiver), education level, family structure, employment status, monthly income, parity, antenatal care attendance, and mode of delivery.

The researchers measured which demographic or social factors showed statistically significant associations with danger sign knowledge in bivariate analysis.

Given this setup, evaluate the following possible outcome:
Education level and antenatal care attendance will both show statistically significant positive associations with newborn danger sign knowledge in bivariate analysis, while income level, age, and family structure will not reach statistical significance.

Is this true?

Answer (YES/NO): NO